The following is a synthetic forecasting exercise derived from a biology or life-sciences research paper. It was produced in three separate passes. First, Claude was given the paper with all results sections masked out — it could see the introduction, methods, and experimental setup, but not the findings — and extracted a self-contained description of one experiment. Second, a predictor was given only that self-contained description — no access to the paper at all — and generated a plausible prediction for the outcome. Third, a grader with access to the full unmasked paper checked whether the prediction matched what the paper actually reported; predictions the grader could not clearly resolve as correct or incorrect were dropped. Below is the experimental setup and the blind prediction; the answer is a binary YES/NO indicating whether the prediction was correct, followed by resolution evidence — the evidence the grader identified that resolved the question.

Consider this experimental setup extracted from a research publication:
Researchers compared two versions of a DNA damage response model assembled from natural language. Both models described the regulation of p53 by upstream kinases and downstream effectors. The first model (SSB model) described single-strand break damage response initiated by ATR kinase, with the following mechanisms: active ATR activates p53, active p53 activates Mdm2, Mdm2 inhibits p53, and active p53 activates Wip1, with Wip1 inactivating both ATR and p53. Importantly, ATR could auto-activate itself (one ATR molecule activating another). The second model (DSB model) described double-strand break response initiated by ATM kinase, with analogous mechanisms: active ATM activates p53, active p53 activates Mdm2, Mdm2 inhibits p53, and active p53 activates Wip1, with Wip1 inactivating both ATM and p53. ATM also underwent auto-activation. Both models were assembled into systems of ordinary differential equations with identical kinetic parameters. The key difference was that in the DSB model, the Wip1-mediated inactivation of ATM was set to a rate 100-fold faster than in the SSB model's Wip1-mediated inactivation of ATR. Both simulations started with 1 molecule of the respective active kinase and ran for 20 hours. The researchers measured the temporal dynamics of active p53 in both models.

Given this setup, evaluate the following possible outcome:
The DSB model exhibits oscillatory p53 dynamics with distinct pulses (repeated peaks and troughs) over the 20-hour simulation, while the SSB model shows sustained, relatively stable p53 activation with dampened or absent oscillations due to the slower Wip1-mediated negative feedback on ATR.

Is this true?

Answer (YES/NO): YES